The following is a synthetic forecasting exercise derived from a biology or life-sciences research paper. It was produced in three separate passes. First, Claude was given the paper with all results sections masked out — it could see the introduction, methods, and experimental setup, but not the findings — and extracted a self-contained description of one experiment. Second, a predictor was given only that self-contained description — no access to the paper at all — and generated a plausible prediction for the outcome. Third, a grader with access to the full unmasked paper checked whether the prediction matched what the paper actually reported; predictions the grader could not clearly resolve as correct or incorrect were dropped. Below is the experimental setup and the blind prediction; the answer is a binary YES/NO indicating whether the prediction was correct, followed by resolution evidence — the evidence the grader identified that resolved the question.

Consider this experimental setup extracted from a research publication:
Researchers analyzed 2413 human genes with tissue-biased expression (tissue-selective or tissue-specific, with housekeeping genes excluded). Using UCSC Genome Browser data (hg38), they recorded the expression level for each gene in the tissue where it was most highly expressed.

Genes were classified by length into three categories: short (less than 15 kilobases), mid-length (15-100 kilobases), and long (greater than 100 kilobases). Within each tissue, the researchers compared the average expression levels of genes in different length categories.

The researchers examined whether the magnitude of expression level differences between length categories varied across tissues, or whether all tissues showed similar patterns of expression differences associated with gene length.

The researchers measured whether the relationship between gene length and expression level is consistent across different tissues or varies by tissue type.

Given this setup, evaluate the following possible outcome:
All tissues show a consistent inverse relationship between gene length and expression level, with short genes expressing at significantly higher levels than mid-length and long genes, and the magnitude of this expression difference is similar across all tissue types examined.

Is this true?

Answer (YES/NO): NO